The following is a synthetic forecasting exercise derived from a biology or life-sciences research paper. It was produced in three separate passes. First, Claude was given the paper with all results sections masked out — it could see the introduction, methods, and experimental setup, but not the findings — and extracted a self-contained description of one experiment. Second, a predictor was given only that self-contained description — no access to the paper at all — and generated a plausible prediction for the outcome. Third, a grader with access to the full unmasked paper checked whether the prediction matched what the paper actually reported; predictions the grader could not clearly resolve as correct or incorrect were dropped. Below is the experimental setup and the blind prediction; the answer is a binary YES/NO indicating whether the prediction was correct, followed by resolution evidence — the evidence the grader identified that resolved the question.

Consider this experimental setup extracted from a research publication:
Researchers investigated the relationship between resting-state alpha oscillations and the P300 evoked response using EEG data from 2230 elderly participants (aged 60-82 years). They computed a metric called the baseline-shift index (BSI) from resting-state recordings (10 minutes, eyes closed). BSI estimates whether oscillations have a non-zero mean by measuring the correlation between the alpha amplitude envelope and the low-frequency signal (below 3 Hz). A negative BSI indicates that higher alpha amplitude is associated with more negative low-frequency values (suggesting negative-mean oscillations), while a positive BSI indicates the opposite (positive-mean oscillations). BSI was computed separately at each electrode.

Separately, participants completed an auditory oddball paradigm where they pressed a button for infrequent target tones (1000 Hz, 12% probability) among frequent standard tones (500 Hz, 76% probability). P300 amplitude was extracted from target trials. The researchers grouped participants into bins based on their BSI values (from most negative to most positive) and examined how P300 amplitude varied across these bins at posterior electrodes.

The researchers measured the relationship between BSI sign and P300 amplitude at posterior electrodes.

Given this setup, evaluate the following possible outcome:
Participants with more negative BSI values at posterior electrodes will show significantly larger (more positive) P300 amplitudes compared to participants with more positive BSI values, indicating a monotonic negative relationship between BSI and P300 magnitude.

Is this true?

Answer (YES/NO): YES